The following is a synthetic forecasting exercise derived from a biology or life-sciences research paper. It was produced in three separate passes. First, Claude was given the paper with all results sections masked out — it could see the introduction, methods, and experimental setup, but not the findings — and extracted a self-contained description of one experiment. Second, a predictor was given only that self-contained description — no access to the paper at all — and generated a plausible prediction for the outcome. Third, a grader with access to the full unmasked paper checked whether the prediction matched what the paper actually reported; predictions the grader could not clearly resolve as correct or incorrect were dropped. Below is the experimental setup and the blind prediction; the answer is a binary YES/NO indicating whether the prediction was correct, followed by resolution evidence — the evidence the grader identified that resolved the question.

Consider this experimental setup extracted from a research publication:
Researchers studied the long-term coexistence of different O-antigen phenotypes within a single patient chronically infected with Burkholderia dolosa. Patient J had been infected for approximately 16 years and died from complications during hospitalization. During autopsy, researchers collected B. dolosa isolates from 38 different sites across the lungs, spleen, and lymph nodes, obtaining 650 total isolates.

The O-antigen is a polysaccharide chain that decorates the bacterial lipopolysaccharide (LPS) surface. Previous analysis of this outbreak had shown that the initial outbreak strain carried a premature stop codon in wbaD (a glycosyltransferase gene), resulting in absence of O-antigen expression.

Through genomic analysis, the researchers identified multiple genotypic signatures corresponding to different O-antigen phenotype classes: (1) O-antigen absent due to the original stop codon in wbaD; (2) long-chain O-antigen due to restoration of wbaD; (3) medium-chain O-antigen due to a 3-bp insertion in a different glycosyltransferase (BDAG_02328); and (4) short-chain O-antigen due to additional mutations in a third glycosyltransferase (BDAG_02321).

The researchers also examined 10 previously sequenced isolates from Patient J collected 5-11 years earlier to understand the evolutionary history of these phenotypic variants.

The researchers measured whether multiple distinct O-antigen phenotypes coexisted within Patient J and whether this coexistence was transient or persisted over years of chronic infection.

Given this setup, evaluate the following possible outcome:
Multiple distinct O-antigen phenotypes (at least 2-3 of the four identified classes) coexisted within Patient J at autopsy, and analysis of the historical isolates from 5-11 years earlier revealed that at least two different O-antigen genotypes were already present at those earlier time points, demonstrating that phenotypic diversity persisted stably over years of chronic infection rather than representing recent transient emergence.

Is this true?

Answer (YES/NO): YES